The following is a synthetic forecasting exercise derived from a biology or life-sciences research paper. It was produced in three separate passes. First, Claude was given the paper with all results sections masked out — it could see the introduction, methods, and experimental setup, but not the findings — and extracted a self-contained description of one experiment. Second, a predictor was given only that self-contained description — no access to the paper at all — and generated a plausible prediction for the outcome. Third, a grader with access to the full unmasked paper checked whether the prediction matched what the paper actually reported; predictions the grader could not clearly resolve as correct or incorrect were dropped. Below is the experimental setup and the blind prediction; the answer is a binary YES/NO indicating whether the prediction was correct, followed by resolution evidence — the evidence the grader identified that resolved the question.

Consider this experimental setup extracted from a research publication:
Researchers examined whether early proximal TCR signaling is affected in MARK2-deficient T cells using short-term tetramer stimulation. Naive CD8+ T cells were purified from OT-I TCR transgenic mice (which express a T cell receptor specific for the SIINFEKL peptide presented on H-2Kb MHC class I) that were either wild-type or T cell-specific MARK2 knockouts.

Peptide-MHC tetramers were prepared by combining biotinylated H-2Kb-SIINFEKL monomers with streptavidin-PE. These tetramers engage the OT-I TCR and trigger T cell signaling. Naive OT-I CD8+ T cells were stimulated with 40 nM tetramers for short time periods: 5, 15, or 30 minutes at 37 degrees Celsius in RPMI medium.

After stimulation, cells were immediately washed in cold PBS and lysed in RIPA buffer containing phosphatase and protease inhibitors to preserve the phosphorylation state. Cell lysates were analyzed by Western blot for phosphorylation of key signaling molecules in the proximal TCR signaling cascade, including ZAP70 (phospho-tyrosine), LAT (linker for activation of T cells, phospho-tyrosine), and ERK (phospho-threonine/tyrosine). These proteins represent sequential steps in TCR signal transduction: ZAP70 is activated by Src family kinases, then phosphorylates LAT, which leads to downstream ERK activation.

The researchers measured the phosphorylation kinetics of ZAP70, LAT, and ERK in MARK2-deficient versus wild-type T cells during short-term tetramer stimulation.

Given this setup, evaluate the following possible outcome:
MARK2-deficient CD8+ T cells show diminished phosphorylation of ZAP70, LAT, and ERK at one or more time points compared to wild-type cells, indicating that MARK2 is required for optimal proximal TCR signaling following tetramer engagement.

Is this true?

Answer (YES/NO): NO